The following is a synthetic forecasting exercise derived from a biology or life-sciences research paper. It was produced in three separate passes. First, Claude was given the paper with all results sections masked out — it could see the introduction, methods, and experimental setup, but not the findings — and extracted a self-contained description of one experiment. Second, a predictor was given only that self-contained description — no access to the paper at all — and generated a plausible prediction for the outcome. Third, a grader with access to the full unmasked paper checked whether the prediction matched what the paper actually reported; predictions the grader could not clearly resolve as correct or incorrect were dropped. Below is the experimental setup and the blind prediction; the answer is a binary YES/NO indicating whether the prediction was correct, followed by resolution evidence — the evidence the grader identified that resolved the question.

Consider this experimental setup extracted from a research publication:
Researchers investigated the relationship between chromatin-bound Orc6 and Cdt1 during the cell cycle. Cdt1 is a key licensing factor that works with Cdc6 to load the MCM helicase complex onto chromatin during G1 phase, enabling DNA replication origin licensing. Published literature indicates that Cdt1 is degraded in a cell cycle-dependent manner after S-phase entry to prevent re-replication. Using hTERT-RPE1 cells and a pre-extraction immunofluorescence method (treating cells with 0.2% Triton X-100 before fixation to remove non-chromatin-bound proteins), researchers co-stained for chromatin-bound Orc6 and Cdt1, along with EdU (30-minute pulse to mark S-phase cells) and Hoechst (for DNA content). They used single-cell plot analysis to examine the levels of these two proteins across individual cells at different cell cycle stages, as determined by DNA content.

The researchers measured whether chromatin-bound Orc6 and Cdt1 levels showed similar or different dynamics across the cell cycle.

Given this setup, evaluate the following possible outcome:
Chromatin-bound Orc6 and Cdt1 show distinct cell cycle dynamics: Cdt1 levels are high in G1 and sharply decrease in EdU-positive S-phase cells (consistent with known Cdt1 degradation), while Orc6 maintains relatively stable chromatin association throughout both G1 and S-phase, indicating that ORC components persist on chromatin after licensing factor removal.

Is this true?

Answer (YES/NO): NO